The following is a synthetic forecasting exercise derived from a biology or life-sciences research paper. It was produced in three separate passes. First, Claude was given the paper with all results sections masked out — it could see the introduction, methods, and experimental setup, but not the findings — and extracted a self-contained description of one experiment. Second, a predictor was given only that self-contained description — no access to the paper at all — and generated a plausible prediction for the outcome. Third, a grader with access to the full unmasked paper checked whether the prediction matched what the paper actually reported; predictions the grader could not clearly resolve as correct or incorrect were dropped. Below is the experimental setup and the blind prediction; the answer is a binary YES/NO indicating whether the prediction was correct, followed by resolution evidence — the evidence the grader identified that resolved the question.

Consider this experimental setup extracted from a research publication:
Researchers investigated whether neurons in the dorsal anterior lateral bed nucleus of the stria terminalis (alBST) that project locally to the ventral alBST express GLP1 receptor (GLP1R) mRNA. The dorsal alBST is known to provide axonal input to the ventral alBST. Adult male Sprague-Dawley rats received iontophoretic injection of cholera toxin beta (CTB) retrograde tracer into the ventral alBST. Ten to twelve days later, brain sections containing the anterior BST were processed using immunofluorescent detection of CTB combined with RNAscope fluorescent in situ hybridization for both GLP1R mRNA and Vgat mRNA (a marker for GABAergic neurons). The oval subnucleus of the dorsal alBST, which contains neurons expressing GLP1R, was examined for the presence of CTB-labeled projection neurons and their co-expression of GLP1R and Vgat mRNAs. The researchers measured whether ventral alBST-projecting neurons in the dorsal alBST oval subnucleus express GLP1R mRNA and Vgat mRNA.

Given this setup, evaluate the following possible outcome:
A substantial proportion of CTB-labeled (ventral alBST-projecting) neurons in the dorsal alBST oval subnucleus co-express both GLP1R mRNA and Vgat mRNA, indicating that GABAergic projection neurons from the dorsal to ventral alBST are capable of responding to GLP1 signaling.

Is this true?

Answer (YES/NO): NO